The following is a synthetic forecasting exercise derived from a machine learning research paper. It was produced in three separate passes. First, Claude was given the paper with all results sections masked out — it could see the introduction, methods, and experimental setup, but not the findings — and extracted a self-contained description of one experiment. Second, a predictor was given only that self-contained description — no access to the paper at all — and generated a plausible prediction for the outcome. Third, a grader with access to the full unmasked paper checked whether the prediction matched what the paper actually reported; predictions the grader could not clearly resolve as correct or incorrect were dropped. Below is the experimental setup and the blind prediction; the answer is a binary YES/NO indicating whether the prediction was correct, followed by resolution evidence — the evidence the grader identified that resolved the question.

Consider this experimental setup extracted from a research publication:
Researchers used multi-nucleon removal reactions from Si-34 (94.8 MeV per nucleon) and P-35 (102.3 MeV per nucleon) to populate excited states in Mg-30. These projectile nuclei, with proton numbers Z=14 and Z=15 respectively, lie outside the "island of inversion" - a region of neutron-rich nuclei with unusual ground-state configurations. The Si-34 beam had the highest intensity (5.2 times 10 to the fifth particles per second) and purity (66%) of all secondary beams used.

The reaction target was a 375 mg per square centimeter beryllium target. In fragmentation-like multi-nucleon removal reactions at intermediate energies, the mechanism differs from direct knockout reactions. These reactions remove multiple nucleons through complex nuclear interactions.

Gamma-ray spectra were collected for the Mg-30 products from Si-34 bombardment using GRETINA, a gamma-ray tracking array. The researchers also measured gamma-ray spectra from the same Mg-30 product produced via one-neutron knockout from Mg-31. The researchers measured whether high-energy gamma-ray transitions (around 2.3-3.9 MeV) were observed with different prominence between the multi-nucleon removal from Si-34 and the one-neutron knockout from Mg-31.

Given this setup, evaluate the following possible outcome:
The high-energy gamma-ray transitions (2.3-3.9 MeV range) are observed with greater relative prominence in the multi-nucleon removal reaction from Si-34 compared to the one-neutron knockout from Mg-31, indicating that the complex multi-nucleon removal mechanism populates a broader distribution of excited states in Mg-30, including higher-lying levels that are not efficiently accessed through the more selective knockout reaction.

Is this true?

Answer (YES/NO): YES